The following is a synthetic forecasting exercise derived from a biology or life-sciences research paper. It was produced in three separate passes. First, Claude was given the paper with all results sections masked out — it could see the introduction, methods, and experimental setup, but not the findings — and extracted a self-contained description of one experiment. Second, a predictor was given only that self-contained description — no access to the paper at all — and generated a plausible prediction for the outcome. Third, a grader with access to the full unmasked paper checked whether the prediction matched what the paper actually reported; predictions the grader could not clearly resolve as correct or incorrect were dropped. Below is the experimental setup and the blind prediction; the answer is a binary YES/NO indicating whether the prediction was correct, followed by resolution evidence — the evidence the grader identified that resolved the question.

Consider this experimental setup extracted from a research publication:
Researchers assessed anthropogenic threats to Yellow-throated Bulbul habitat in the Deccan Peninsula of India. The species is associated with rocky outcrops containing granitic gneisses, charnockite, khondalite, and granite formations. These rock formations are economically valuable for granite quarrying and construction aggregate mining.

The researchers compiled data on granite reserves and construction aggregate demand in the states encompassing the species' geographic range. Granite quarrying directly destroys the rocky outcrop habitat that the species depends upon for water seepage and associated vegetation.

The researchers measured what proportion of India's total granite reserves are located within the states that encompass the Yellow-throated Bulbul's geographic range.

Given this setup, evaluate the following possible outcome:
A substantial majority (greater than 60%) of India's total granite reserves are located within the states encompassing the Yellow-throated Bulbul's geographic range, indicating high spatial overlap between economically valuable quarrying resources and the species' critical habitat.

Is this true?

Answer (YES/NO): NO